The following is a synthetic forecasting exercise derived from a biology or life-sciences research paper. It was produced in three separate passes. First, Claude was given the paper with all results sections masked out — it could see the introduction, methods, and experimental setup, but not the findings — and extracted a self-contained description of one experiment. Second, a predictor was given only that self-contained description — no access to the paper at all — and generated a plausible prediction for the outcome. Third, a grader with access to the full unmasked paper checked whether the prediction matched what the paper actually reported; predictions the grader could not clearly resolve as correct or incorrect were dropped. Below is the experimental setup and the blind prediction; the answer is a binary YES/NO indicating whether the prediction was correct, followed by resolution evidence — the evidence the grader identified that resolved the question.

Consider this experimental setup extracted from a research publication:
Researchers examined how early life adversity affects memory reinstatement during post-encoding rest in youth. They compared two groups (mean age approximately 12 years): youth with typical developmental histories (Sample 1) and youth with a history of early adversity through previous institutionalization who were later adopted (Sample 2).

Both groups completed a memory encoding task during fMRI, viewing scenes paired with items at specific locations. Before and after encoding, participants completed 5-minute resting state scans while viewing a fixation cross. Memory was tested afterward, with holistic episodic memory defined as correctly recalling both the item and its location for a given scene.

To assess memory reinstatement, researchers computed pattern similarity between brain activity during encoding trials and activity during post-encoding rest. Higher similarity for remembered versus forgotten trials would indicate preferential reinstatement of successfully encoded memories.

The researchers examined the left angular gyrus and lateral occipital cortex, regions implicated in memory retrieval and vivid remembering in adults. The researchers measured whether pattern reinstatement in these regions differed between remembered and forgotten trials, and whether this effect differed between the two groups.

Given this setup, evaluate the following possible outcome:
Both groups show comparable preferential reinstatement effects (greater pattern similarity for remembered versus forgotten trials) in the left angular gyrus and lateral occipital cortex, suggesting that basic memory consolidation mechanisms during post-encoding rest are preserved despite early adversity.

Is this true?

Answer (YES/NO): NO